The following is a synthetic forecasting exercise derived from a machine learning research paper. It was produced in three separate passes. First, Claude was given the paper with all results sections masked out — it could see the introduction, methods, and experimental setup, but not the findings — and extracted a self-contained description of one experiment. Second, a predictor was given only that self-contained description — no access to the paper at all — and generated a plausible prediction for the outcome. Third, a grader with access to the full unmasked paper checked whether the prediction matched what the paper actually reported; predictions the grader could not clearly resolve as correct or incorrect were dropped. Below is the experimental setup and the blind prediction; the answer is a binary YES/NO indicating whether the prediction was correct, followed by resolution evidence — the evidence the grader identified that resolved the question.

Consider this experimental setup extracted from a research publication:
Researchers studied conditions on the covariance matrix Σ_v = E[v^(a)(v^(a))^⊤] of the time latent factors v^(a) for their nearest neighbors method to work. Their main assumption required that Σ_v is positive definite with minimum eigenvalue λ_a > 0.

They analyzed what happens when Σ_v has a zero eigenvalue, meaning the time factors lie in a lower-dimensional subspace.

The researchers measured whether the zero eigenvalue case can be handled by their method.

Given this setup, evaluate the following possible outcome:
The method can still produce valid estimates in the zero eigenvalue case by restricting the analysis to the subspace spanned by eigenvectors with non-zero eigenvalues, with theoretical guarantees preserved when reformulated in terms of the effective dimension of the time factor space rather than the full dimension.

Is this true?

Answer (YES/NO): YES